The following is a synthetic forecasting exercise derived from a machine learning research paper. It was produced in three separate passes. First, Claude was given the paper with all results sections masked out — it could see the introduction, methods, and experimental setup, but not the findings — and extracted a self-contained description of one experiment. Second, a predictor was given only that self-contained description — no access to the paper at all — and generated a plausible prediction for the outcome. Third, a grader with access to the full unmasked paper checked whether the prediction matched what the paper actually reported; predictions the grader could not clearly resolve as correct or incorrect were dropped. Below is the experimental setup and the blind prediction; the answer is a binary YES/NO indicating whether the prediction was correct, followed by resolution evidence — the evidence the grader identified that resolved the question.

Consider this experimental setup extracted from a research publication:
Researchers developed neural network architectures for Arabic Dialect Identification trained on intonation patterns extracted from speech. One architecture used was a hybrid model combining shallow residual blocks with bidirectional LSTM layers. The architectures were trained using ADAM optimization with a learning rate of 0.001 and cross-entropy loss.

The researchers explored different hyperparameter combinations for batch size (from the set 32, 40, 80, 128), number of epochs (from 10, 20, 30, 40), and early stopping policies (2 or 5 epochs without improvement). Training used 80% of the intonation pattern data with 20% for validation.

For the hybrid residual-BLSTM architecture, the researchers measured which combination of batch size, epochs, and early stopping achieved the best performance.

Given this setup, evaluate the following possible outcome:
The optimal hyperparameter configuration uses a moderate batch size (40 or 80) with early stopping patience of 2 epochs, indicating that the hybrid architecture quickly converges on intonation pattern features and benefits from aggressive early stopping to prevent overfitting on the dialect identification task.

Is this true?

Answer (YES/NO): NO